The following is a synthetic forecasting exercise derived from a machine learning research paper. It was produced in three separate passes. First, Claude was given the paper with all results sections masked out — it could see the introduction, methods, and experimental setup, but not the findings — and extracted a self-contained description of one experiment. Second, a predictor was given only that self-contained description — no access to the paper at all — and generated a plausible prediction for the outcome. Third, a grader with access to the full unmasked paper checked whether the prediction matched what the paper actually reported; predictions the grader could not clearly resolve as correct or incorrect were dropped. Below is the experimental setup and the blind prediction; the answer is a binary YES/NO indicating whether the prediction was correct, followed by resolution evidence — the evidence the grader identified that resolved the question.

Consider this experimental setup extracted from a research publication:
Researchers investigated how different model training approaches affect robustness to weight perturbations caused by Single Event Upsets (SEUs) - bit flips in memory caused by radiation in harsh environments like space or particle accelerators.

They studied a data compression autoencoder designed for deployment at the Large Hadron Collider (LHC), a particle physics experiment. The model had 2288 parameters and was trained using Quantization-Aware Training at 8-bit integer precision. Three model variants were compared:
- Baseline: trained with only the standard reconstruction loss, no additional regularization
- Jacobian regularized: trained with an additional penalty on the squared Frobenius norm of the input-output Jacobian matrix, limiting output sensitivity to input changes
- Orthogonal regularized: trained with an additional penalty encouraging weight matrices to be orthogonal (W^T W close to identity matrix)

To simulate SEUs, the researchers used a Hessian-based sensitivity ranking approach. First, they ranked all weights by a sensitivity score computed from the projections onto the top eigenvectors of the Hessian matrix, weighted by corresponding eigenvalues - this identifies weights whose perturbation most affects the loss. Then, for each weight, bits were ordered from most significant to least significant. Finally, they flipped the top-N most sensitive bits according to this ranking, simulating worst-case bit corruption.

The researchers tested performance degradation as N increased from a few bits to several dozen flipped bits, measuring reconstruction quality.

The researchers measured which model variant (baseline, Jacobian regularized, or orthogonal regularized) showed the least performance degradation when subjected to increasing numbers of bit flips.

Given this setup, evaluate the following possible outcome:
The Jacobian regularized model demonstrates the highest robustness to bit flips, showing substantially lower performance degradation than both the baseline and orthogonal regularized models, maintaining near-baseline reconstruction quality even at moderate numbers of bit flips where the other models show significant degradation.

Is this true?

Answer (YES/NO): NO